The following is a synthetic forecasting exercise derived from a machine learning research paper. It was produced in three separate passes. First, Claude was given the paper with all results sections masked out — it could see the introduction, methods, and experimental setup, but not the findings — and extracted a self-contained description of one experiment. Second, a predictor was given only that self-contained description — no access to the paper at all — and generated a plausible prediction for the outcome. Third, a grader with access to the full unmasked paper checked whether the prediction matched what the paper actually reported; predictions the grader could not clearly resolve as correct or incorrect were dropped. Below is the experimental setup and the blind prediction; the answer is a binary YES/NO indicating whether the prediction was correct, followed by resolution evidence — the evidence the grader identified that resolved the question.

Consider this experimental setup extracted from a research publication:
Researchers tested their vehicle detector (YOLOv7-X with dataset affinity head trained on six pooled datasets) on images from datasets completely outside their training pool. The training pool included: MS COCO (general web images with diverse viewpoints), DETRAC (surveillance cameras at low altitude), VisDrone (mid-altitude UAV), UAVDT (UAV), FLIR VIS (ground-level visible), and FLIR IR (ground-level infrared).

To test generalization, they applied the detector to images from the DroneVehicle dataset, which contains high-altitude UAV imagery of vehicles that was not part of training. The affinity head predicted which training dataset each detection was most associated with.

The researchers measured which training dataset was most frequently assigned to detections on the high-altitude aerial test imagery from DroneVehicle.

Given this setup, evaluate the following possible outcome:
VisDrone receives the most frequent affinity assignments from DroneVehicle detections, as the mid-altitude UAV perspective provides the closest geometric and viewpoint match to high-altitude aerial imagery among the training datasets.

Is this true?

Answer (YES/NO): YES